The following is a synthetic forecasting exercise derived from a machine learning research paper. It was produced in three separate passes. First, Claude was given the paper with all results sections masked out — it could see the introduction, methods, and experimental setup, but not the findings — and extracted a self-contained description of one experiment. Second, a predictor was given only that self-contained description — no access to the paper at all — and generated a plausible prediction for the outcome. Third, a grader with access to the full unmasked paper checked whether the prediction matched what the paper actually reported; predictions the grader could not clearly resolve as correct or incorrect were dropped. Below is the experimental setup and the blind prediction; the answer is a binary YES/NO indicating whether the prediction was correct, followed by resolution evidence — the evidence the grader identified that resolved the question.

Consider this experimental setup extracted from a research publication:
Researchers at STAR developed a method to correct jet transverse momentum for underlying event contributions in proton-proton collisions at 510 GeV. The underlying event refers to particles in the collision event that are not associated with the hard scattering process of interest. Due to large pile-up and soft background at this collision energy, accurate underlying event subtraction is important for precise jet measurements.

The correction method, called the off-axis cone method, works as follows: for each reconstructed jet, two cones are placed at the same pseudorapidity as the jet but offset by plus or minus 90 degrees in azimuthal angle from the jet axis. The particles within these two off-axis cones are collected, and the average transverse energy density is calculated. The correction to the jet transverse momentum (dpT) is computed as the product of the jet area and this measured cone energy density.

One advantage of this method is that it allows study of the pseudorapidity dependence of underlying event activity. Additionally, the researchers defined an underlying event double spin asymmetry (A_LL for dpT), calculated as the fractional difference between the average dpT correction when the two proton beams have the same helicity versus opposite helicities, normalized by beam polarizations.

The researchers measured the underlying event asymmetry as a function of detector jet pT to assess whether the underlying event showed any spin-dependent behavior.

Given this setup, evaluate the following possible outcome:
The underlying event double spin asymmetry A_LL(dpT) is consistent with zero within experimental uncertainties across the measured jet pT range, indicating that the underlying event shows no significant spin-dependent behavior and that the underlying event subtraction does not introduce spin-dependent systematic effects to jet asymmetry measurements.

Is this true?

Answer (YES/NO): YES